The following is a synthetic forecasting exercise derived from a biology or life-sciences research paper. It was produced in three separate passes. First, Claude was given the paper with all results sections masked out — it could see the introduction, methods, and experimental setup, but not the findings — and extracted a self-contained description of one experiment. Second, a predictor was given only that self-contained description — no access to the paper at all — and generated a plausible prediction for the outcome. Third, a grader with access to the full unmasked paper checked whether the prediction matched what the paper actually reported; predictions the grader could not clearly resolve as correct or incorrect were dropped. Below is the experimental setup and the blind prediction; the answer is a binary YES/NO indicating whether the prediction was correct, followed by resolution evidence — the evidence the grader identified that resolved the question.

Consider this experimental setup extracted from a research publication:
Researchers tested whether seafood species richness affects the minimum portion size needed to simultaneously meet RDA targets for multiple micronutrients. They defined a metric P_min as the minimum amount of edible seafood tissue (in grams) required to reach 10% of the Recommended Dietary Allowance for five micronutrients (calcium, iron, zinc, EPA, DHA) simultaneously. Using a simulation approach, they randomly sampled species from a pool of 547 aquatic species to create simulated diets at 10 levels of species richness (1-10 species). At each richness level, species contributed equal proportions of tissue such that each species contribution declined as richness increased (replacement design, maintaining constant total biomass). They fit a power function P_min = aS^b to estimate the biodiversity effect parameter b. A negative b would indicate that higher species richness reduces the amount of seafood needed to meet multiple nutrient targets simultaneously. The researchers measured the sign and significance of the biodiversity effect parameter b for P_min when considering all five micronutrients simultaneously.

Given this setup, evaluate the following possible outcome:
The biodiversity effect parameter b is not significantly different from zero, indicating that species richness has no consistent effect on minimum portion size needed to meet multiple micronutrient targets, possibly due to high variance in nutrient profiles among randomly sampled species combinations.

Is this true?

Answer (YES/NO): NO